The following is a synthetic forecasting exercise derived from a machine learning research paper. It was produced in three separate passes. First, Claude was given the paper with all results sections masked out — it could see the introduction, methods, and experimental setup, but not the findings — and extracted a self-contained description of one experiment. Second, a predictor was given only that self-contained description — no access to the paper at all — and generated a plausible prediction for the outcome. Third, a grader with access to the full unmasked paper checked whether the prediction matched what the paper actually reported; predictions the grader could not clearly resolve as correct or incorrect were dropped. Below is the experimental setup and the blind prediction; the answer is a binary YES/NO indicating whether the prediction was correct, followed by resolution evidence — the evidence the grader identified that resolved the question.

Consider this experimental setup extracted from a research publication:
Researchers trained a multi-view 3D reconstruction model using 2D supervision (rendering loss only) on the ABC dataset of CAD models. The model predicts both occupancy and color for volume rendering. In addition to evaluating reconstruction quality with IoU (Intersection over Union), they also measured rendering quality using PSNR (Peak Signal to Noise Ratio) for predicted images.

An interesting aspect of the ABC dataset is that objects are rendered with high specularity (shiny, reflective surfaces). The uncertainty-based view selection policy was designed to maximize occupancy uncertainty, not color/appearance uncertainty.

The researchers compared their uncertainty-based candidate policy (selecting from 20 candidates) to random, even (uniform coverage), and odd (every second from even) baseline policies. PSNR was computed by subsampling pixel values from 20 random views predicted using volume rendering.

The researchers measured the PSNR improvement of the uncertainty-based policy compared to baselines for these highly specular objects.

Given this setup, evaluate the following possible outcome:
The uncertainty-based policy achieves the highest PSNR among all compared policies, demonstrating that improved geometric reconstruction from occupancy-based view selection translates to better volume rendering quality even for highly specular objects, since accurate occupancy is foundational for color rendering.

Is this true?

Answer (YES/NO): YES